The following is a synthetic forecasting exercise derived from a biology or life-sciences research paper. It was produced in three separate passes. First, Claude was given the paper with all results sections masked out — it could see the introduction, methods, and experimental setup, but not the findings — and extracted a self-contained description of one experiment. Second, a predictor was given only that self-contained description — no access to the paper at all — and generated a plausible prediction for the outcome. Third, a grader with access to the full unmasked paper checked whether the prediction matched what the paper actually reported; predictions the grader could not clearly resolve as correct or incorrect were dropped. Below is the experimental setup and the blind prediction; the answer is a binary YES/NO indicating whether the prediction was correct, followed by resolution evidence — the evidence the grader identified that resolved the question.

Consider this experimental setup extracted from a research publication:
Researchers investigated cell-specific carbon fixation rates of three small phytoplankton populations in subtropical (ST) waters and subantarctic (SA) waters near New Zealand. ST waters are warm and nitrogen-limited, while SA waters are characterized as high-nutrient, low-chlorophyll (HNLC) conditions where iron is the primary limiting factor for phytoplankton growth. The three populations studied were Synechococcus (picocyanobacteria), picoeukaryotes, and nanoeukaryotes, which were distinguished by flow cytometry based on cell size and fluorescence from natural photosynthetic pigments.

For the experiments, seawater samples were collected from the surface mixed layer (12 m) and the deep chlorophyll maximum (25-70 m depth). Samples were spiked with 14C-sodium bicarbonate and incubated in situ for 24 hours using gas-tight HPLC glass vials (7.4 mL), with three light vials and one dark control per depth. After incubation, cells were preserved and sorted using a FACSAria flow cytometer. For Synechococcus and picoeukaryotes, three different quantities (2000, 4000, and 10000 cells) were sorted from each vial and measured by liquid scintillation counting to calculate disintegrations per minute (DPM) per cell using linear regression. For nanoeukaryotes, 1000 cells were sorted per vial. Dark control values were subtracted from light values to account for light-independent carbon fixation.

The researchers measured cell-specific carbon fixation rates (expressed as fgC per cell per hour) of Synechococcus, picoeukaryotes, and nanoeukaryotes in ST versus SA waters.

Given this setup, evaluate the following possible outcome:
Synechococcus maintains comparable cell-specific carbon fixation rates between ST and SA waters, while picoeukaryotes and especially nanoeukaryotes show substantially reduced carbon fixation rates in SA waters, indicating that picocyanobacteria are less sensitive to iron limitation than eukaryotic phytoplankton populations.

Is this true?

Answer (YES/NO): NO